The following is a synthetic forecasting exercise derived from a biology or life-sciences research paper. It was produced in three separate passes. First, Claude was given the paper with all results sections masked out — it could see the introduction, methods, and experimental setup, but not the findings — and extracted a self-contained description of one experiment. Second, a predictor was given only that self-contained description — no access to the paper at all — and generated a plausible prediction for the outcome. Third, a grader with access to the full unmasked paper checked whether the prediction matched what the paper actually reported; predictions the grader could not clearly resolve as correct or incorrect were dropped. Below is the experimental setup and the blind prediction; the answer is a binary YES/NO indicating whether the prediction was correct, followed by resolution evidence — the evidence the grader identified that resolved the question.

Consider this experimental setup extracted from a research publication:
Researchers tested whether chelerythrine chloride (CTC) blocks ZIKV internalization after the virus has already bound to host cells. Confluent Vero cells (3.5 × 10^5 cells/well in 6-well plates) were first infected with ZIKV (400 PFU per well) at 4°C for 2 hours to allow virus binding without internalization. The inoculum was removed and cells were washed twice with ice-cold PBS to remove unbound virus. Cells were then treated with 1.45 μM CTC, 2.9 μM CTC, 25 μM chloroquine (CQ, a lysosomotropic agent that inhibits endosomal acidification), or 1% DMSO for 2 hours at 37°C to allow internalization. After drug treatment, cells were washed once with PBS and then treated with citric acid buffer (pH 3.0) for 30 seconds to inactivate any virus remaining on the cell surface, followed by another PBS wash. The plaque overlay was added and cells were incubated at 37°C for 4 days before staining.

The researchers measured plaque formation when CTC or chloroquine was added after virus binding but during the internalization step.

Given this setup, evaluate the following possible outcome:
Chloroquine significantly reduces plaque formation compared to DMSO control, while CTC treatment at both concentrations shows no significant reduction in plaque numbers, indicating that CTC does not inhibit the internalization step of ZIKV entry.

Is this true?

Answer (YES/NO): YES